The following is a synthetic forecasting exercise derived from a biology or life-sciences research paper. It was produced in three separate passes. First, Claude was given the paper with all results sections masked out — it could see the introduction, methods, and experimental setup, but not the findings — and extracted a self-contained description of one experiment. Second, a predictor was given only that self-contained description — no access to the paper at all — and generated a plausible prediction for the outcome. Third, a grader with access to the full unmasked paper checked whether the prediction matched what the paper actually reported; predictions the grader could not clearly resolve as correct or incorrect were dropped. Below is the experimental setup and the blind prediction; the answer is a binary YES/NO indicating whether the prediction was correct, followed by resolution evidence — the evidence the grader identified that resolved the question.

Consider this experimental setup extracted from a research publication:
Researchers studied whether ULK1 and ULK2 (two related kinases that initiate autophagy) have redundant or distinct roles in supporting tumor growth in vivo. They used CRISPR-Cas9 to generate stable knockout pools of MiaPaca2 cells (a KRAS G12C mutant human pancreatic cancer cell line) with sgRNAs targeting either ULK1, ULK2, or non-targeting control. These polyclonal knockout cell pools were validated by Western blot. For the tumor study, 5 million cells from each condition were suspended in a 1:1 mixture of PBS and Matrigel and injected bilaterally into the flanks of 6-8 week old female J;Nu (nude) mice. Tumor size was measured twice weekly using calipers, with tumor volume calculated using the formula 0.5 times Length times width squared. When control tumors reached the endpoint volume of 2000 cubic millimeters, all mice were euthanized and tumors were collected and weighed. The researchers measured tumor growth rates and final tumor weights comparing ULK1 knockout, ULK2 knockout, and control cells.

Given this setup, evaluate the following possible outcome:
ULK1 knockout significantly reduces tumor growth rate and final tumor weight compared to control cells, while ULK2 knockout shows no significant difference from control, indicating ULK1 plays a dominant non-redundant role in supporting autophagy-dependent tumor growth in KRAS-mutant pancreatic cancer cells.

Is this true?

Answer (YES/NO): NO